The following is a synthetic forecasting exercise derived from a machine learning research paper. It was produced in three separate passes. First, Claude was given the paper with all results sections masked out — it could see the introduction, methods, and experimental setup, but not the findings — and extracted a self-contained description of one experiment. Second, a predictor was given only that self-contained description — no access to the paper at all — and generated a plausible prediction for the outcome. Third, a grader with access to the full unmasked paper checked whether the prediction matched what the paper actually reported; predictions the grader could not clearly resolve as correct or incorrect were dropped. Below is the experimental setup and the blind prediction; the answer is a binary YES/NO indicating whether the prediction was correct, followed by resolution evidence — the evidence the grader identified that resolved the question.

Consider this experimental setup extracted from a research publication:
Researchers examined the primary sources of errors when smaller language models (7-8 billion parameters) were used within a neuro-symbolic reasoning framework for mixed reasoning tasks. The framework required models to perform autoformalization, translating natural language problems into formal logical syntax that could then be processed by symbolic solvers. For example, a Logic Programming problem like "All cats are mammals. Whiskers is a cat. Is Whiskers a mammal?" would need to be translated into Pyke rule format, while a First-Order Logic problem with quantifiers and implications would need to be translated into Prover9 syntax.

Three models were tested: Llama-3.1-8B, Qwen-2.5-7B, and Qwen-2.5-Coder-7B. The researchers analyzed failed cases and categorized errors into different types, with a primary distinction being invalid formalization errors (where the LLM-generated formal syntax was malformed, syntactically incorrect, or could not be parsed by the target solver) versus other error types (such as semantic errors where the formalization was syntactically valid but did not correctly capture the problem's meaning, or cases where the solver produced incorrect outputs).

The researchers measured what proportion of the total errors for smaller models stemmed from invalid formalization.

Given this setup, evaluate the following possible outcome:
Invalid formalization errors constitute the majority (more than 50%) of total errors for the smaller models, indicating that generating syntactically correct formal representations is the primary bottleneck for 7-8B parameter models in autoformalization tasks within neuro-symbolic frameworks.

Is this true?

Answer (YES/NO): YES